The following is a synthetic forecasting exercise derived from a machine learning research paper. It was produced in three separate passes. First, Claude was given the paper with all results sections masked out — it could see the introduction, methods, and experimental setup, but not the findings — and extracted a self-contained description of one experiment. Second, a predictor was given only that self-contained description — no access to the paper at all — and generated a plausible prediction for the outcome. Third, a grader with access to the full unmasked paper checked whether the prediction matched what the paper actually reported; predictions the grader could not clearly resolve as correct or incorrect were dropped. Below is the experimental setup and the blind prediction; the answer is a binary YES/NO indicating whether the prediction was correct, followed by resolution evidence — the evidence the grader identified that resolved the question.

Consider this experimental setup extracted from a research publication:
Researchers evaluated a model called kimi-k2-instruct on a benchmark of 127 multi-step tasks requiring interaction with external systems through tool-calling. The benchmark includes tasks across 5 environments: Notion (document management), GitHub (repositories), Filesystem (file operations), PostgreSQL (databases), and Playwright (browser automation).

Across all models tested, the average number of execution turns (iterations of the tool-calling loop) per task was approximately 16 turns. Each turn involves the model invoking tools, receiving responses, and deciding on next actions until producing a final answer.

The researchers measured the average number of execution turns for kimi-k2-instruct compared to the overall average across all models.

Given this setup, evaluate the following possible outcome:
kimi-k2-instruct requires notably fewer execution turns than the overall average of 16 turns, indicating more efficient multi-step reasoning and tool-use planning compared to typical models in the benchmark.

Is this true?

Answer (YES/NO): NO